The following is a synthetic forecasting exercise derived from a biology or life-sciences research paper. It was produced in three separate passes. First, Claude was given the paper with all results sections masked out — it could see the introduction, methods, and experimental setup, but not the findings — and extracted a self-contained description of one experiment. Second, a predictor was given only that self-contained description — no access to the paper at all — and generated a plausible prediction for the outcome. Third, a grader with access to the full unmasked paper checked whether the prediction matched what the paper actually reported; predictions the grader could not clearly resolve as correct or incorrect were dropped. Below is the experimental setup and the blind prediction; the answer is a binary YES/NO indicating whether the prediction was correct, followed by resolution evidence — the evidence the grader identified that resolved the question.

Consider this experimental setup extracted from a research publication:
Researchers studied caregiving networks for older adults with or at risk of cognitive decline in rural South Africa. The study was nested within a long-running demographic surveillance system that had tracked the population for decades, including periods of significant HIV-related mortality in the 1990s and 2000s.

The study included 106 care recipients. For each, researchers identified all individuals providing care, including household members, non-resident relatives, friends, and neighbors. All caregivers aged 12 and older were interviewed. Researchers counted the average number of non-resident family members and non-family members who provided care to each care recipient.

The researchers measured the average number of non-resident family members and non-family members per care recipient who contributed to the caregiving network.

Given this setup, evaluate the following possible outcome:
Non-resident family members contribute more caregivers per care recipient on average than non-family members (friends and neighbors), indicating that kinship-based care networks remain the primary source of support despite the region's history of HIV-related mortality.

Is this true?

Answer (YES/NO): YES